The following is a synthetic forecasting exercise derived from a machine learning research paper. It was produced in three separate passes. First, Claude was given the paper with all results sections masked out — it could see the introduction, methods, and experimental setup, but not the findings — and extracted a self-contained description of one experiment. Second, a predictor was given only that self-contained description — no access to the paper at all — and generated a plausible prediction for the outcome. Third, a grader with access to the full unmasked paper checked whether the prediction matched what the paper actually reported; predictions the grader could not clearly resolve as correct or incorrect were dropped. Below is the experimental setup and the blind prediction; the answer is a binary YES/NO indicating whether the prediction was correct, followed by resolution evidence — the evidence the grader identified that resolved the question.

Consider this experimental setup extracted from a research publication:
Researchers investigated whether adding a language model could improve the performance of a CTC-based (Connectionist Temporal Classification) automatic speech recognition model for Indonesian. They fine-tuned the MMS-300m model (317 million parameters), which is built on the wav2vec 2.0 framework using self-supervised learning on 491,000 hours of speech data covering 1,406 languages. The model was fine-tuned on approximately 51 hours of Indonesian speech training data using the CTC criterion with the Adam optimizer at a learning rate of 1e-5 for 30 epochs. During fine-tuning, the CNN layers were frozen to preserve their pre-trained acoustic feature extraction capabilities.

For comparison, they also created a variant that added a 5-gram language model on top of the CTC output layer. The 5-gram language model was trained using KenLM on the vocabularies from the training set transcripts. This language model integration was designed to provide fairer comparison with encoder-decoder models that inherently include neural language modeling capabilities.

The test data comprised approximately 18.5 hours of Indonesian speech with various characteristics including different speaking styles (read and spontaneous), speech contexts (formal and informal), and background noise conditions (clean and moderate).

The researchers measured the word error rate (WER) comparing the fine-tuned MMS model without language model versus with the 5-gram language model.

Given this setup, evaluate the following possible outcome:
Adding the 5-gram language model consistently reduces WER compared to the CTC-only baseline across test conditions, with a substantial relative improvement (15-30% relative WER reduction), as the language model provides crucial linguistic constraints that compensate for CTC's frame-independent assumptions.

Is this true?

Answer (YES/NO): NO